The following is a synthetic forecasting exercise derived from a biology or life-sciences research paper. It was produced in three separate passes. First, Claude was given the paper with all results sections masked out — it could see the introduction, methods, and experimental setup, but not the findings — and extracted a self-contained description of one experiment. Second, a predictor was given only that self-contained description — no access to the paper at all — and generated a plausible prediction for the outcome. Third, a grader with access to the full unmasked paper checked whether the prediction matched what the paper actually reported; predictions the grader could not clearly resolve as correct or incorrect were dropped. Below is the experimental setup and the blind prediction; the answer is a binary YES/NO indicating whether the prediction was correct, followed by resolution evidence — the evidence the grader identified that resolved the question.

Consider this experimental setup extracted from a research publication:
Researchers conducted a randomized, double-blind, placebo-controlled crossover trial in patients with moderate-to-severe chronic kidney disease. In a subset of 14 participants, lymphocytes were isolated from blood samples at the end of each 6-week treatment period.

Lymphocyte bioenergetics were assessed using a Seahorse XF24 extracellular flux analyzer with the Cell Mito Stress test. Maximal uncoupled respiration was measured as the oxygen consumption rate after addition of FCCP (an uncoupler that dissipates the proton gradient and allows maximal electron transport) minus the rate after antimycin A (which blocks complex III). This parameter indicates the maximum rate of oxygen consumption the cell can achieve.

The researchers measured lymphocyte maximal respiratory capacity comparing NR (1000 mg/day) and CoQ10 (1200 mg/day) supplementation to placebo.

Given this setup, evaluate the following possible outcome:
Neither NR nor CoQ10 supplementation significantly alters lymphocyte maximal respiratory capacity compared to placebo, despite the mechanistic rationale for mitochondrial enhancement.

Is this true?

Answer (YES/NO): YES